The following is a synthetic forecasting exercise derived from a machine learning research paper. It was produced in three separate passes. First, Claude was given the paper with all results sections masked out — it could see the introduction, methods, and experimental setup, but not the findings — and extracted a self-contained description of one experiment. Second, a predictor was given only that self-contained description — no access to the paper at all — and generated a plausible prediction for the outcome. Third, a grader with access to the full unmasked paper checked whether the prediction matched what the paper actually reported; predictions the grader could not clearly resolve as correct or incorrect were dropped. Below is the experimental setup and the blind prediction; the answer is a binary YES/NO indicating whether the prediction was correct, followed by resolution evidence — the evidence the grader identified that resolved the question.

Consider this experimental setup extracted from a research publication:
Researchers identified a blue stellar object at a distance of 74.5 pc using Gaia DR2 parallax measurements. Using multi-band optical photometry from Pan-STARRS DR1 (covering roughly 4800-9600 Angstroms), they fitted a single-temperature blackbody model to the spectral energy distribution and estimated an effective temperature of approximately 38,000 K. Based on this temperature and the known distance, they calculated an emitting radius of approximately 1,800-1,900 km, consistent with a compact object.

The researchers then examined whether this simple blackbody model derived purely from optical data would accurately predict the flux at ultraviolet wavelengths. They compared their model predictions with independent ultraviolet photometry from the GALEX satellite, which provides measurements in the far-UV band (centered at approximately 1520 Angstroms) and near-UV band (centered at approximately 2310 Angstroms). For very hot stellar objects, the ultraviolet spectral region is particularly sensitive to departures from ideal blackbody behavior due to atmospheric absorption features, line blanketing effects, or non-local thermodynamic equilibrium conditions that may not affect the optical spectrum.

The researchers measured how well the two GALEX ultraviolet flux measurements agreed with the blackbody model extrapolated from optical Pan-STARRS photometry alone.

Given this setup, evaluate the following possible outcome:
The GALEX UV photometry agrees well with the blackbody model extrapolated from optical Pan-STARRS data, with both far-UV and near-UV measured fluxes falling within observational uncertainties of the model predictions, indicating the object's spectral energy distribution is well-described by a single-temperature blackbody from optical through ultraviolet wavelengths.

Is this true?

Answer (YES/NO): YES